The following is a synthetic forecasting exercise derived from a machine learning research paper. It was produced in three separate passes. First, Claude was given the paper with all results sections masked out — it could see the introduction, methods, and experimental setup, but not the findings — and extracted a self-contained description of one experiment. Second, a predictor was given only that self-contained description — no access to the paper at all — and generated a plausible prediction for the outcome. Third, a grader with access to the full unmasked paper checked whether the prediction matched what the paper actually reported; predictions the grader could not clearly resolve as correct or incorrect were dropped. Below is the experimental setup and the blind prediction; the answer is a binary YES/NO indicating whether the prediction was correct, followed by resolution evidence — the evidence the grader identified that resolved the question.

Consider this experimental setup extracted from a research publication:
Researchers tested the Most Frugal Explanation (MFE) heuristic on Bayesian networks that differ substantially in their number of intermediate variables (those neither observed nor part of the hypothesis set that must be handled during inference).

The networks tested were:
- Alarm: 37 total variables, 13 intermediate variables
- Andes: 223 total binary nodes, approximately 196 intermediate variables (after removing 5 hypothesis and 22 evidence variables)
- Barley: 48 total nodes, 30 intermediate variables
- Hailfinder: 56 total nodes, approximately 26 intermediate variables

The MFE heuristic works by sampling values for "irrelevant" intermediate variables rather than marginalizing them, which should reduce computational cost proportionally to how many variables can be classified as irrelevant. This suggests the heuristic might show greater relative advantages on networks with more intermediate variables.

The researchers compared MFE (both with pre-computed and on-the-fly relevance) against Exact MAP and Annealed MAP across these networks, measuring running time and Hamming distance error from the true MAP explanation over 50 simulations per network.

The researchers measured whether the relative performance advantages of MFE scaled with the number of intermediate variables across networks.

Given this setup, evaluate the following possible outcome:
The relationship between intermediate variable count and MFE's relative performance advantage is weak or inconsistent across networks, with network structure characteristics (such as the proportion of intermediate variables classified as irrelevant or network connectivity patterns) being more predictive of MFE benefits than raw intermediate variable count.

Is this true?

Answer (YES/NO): NO